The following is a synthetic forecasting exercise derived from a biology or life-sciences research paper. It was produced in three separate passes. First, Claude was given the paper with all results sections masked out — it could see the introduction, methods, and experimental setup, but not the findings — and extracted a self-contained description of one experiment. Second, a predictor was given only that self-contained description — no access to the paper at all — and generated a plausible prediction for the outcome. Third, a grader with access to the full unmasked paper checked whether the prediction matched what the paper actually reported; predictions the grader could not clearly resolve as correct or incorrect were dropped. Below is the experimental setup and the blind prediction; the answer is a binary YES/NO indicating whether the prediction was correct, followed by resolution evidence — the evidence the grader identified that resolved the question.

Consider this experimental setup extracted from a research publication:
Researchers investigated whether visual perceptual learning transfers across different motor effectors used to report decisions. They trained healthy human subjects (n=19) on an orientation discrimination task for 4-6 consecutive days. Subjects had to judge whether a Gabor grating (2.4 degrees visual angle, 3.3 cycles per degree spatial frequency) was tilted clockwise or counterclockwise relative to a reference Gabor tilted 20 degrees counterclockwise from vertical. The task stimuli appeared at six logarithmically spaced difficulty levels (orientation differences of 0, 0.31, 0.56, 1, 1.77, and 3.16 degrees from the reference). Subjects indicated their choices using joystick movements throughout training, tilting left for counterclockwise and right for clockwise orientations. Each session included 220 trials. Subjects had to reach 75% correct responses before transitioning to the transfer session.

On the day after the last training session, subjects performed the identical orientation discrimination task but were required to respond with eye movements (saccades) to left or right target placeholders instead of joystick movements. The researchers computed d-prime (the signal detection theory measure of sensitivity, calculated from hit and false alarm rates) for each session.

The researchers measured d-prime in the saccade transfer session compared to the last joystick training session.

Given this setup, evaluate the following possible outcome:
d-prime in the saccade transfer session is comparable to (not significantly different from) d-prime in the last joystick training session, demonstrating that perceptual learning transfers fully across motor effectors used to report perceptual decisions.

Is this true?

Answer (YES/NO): NO